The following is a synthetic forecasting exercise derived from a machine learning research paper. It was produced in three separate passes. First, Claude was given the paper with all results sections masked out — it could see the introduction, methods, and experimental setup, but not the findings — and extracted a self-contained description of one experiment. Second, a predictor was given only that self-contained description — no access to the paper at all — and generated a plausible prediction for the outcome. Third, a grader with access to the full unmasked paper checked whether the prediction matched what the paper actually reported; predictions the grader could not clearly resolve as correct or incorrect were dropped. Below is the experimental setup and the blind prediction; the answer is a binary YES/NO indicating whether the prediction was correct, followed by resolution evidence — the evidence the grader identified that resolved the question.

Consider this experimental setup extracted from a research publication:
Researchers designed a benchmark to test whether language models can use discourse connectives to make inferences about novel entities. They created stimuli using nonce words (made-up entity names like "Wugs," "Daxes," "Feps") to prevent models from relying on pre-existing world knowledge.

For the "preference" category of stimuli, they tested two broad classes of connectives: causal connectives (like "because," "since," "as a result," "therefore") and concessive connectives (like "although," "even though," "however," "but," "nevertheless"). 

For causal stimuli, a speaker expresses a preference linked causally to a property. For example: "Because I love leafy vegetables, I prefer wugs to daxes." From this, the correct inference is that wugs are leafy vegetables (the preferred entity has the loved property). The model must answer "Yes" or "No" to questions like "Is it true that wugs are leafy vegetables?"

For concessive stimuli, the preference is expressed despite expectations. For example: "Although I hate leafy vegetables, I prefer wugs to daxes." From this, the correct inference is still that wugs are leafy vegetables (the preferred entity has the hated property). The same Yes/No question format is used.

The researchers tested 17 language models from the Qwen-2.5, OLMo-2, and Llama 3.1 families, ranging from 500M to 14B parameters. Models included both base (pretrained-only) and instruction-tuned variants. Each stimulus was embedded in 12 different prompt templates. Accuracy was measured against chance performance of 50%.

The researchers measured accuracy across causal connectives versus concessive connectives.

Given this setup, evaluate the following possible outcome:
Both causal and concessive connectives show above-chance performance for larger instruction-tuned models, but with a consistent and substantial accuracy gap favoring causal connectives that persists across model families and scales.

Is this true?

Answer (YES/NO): NO